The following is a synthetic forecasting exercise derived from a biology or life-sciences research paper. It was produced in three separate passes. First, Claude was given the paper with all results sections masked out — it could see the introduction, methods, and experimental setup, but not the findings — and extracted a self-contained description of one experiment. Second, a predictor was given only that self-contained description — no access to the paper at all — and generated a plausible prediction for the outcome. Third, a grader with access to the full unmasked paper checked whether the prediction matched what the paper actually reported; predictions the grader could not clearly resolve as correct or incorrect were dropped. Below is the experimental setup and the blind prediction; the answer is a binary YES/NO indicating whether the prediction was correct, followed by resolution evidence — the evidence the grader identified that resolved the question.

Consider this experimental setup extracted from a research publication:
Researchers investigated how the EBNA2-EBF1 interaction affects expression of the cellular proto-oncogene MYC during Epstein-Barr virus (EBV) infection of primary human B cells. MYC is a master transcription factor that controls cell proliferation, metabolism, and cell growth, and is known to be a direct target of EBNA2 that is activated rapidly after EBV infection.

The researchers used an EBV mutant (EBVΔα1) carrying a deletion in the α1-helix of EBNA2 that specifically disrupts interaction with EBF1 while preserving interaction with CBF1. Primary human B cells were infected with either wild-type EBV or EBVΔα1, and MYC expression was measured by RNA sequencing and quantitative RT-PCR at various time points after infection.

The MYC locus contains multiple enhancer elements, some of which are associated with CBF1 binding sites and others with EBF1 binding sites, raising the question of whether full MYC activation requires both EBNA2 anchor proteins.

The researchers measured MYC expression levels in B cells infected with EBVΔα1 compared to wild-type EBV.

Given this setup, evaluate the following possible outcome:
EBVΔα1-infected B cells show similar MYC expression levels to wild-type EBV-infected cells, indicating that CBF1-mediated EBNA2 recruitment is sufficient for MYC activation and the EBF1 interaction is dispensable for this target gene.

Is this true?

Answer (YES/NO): NO